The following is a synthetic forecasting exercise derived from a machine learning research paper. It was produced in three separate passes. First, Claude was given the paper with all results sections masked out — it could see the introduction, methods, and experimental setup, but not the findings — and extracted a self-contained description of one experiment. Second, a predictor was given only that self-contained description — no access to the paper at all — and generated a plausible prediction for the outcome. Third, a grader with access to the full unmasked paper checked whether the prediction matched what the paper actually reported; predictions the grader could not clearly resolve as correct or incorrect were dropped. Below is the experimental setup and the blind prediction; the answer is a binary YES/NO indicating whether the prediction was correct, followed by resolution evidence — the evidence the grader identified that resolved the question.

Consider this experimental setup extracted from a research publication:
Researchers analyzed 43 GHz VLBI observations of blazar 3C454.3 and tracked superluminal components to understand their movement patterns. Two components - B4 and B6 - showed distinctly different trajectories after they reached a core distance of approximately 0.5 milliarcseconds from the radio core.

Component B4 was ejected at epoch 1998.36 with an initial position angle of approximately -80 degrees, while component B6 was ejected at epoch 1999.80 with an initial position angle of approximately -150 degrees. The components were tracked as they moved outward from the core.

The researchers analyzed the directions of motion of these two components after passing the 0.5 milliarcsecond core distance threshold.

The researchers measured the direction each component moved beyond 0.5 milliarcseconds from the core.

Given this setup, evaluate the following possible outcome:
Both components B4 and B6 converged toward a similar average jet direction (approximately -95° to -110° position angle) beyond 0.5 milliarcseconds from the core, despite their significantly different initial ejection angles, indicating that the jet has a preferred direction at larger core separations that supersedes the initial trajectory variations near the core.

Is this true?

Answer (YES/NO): NO